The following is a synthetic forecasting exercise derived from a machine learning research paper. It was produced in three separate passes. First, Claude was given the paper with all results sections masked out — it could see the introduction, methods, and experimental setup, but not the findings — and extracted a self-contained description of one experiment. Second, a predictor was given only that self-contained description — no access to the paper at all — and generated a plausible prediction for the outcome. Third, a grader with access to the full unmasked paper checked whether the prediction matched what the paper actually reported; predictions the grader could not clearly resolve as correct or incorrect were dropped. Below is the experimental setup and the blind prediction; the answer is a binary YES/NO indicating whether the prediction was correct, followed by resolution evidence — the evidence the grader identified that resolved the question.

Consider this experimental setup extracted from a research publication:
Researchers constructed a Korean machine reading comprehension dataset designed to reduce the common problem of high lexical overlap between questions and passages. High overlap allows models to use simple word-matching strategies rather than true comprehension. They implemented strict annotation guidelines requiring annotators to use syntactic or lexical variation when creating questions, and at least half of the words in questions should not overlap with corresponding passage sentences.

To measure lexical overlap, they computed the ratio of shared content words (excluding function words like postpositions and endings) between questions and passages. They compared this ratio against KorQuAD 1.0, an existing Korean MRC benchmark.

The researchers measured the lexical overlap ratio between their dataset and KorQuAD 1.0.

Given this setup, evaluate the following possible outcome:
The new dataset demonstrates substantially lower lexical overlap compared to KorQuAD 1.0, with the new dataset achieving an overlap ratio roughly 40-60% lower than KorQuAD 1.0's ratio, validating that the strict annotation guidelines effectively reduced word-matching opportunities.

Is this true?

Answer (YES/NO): NO